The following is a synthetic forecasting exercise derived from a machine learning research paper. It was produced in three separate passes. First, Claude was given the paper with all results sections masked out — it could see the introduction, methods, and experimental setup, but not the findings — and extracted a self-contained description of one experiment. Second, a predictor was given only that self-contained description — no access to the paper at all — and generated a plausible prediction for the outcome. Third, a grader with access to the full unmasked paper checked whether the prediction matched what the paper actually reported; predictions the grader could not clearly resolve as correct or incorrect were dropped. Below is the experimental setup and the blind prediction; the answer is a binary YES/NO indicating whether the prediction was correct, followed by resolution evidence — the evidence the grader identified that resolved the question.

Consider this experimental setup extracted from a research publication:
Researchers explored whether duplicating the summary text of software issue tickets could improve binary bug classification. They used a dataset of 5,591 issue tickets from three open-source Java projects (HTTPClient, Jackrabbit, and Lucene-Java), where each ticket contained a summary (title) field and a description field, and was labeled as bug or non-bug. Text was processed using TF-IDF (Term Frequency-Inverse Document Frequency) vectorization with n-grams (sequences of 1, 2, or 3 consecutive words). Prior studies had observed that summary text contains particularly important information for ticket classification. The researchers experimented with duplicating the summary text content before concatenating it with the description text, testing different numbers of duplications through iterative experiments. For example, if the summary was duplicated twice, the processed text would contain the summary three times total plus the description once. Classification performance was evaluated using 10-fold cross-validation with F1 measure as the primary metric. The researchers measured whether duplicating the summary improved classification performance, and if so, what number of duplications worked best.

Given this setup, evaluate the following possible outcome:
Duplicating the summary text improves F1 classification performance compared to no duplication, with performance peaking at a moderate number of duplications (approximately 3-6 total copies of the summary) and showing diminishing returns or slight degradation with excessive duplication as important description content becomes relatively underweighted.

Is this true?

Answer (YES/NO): YES